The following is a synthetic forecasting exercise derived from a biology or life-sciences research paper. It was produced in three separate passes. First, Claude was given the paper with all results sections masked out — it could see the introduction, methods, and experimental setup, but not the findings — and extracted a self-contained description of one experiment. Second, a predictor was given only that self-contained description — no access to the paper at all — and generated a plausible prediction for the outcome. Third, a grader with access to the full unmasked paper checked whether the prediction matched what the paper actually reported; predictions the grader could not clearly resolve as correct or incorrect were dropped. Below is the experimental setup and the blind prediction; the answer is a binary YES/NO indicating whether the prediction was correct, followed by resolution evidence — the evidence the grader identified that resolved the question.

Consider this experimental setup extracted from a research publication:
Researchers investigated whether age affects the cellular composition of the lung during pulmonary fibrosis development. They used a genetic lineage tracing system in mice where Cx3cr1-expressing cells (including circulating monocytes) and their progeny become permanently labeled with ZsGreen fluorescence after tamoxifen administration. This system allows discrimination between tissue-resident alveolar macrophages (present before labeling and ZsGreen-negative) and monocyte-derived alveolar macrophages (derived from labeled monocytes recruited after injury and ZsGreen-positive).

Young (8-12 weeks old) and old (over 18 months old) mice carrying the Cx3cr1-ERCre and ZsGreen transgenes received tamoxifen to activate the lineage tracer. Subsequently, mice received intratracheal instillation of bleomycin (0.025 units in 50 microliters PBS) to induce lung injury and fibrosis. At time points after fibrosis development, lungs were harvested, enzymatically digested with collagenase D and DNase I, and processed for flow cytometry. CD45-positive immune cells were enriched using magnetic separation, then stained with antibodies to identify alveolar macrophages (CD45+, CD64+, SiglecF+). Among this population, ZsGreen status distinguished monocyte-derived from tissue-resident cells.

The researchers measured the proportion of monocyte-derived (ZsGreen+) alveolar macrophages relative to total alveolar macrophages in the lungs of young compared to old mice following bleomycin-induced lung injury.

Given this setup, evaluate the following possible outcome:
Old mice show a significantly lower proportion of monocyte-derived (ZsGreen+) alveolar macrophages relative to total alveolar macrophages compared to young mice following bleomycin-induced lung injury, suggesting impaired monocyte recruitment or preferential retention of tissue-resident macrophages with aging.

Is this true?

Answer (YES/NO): NO